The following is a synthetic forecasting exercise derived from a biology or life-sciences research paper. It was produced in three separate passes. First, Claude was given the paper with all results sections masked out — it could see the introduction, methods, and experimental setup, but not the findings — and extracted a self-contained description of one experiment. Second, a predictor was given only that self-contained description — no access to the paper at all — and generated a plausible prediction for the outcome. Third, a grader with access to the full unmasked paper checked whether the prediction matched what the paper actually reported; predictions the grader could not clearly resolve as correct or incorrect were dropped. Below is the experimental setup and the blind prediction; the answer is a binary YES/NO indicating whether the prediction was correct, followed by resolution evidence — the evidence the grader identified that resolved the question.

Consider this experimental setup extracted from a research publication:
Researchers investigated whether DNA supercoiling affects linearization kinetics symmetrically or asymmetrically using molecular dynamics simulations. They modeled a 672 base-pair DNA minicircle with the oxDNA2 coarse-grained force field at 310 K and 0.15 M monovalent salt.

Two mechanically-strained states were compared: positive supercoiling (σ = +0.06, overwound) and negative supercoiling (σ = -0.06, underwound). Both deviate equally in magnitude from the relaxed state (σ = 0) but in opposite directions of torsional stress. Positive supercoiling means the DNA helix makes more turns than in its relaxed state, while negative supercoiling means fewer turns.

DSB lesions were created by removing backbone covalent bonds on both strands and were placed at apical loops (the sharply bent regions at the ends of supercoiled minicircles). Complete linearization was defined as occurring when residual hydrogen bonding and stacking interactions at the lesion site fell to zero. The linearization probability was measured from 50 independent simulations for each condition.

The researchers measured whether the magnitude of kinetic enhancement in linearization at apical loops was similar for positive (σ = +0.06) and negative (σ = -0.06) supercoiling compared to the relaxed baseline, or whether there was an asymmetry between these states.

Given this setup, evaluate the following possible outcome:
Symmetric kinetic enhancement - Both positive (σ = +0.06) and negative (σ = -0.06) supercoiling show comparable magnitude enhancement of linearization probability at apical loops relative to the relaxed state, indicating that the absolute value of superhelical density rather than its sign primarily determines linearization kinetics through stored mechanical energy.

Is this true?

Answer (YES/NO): NO